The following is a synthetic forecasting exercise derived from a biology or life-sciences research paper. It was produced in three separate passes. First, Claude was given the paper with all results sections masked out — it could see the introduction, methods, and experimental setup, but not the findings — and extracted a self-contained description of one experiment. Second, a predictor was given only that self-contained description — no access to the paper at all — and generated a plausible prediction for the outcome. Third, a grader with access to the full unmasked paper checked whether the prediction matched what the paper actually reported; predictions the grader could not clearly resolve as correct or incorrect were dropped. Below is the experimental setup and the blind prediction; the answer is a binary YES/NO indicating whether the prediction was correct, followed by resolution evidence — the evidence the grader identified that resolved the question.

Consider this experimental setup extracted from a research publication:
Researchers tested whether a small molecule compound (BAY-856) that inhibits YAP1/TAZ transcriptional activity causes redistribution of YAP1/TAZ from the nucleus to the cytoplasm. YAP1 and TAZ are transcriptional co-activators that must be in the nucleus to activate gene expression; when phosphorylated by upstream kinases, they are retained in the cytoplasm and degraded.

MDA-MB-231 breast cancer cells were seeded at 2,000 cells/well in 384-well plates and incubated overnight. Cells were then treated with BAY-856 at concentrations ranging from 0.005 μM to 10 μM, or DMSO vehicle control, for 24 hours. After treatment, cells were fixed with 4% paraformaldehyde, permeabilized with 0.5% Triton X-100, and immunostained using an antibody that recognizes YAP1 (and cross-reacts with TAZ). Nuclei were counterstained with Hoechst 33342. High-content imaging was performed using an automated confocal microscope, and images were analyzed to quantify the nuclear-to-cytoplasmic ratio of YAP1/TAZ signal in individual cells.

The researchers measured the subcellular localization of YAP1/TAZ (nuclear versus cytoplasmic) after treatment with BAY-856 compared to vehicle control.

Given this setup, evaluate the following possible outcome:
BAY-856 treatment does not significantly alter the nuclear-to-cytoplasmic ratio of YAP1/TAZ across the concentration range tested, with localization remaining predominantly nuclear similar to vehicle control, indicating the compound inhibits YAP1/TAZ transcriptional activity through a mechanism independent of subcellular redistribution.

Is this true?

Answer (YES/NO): NO